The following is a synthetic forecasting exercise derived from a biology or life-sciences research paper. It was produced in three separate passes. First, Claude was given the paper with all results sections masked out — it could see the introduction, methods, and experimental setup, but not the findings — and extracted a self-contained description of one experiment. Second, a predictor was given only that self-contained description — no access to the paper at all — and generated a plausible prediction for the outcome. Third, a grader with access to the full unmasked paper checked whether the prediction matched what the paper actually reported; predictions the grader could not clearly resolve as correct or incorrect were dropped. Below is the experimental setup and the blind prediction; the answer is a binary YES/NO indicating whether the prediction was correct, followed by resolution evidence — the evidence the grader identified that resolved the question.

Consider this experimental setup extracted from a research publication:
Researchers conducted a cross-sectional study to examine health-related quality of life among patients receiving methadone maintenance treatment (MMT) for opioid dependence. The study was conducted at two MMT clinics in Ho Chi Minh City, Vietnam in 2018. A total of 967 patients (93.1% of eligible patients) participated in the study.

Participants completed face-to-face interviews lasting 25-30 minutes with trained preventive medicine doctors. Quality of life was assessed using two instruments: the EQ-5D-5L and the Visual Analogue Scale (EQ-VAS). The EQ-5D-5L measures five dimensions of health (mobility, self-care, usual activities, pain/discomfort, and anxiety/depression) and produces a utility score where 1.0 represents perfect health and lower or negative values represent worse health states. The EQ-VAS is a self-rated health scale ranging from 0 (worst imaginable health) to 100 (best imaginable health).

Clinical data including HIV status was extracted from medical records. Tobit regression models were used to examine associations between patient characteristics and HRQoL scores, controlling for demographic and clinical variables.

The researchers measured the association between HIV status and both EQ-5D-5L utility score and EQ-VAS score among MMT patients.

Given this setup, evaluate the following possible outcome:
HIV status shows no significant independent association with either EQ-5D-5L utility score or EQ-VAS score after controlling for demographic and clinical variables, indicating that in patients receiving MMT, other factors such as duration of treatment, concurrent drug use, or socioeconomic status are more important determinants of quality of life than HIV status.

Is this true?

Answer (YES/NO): NO